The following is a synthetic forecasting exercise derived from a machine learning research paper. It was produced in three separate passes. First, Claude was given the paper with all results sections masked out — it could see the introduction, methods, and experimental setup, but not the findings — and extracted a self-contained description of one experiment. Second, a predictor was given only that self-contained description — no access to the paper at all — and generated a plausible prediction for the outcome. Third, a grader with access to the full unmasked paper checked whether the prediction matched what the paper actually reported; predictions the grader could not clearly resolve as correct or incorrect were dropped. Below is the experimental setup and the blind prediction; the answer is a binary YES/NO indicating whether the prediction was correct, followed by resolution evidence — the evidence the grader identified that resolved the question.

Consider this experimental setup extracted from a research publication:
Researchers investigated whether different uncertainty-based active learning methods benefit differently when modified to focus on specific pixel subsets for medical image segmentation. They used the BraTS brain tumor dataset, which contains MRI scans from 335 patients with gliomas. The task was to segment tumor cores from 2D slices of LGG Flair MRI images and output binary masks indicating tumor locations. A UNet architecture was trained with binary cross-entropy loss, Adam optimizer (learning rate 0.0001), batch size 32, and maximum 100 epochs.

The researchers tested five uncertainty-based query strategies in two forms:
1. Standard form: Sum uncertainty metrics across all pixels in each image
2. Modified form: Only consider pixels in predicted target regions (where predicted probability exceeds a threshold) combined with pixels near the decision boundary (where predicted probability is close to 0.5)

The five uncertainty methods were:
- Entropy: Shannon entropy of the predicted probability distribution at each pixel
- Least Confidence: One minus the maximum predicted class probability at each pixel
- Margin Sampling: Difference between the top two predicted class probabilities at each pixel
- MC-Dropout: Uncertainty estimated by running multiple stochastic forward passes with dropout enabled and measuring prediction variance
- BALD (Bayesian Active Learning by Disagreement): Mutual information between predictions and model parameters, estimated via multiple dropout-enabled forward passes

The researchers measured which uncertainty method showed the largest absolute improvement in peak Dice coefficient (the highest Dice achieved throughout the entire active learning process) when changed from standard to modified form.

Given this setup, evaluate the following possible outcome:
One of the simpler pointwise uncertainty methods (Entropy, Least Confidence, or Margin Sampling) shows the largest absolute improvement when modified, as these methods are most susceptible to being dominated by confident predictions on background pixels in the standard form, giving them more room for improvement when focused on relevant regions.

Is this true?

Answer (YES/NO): YES